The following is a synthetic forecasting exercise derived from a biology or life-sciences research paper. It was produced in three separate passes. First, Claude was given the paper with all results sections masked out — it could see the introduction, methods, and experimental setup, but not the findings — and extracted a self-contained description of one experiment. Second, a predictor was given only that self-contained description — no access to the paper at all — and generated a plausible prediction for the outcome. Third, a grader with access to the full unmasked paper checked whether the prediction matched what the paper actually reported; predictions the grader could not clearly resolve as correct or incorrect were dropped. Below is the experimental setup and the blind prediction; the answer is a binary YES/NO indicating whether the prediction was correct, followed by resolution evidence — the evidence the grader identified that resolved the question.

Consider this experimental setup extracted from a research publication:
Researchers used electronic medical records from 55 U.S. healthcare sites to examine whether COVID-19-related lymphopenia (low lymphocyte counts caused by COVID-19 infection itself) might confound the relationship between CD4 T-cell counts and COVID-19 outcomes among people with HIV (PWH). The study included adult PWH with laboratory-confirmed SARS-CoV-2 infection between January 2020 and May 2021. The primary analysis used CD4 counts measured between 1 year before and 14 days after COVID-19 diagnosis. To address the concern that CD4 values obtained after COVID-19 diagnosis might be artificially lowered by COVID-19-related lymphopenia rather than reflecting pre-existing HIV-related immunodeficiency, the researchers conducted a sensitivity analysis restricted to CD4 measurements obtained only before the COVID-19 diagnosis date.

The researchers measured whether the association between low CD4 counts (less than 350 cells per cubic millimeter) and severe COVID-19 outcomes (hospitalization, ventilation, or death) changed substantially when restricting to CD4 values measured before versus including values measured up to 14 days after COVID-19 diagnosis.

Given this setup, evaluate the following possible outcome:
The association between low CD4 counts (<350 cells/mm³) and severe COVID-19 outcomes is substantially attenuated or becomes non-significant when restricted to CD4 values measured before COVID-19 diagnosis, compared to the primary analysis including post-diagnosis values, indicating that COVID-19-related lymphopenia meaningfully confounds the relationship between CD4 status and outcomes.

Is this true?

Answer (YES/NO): NO